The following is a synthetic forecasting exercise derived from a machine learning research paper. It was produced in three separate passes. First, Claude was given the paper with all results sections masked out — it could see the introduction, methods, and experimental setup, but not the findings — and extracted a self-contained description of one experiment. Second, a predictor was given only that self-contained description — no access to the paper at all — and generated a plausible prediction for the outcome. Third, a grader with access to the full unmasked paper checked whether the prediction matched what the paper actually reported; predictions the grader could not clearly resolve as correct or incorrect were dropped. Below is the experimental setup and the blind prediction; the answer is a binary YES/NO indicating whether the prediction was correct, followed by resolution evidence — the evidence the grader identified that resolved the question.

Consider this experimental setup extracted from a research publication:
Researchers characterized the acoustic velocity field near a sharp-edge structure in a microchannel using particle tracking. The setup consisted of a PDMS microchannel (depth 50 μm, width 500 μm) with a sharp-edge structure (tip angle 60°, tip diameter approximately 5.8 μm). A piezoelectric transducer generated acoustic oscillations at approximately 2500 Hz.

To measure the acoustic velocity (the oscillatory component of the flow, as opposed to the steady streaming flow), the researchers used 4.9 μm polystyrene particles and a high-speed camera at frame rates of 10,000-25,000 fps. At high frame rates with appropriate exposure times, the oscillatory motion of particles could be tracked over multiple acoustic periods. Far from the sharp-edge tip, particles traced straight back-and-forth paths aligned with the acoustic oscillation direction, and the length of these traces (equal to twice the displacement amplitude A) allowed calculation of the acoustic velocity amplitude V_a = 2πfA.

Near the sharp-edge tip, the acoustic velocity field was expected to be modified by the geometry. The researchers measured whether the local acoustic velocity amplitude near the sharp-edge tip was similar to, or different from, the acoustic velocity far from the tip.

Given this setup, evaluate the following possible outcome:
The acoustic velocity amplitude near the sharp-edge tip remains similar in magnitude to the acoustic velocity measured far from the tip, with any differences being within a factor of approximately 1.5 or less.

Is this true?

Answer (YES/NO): NO